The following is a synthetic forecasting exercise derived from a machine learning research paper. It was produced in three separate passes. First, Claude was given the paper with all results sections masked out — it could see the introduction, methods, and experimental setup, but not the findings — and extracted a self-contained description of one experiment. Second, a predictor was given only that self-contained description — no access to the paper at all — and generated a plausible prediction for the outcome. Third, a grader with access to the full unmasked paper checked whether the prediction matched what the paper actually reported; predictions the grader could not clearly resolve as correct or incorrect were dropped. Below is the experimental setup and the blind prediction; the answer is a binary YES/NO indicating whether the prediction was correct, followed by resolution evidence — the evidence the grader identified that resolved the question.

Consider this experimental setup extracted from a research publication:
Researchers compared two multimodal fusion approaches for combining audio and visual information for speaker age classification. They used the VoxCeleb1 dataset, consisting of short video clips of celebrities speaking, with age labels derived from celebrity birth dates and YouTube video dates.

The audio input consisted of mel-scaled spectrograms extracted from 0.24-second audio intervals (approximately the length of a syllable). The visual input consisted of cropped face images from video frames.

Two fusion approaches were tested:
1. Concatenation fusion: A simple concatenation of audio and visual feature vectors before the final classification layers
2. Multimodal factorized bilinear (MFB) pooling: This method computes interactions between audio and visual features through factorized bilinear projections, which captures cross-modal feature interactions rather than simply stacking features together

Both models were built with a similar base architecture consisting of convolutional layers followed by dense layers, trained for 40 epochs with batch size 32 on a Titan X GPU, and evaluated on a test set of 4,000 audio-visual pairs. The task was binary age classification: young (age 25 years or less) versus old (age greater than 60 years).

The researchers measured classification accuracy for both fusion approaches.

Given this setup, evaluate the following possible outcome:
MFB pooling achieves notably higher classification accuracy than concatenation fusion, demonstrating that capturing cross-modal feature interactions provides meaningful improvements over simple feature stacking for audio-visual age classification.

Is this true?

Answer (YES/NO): YES